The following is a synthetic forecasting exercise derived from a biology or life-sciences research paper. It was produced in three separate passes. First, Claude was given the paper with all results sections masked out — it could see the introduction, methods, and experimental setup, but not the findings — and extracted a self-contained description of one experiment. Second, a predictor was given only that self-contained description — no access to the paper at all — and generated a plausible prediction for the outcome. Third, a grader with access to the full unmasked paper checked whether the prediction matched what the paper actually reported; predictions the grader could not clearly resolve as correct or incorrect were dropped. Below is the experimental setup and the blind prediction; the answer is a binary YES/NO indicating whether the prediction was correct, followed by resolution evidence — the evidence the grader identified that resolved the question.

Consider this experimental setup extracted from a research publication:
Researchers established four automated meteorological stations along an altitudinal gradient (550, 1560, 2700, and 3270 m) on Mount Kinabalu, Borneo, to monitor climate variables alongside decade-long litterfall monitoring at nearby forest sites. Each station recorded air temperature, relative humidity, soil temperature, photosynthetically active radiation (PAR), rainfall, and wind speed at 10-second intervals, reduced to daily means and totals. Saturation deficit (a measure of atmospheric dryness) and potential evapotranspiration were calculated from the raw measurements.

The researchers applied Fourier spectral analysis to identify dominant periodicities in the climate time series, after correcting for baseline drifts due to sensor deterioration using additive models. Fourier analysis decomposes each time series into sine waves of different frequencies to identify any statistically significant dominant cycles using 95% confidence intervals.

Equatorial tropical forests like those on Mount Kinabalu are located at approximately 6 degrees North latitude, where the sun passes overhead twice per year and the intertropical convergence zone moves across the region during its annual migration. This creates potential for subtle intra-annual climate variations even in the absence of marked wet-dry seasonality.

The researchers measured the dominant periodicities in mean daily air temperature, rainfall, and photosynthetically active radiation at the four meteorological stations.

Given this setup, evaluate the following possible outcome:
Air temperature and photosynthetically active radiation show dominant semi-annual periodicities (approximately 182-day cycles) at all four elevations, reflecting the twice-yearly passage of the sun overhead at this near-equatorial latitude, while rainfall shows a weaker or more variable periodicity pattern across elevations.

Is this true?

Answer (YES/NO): NO